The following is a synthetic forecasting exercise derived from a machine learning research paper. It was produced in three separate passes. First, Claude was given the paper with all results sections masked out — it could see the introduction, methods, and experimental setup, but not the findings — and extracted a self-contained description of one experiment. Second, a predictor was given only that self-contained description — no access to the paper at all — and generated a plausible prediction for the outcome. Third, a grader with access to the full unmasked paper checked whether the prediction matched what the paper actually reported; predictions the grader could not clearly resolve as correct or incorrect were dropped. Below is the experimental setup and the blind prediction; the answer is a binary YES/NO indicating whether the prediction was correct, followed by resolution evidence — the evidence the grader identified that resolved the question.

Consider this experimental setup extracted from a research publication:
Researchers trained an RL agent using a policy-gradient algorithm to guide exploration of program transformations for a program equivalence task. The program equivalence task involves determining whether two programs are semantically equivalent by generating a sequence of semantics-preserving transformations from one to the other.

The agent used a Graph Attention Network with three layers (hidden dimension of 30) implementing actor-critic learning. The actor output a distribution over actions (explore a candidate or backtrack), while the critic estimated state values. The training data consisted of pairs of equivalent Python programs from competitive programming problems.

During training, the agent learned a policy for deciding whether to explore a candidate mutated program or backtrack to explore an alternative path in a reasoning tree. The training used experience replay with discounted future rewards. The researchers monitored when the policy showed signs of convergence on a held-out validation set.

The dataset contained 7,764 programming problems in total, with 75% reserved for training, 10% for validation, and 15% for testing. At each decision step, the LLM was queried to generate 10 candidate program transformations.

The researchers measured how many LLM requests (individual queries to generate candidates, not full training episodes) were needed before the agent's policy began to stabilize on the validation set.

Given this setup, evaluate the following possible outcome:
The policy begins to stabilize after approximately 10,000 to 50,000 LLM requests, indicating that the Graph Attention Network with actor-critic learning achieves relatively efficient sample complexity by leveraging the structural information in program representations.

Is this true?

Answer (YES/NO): NO